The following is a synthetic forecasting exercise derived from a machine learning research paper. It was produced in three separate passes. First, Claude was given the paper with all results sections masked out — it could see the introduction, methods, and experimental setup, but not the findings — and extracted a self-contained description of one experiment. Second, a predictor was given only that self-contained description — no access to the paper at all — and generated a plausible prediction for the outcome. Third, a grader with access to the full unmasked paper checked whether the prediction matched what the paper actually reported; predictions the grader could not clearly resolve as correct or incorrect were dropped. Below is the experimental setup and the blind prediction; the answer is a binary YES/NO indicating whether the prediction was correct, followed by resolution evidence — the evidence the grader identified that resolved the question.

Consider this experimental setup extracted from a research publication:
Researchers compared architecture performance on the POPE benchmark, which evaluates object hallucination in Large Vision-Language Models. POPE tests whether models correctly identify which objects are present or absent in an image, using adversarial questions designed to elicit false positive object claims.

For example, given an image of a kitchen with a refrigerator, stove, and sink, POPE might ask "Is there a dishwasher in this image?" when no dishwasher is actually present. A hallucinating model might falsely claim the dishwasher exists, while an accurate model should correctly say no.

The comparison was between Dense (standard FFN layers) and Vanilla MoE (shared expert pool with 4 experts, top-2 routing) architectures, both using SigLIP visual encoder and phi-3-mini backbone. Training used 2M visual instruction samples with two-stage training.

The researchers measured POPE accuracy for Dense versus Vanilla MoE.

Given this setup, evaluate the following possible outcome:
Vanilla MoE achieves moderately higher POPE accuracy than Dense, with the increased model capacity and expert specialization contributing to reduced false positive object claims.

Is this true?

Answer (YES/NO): NO